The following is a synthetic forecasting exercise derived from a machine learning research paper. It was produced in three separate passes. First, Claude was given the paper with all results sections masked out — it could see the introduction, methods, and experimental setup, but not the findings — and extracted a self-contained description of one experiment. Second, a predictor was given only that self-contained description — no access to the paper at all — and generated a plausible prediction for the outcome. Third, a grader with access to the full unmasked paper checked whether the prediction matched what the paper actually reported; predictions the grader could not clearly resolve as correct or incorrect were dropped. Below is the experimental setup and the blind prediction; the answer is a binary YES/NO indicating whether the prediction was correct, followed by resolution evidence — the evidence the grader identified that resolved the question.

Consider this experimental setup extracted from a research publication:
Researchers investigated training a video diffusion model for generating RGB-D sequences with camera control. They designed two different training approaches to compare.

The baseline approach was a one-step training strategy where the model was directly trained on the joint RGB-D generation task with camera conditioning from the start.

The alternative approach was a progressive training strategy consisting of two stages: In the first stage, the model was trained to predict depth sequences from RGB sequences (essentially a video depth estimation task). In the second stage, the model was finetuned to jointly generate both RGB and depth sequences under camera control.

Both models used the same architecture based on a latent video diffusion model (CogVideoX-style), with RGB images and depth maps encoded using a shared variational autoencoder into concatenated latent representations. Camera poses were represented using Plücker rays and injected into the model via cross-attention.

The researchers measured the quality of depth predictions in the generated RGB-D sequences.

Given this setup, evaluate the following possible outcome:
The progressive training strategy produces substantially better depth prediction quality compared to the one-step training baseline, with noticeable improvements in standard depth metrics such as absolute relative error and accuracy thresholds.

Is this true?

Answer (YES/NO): NO